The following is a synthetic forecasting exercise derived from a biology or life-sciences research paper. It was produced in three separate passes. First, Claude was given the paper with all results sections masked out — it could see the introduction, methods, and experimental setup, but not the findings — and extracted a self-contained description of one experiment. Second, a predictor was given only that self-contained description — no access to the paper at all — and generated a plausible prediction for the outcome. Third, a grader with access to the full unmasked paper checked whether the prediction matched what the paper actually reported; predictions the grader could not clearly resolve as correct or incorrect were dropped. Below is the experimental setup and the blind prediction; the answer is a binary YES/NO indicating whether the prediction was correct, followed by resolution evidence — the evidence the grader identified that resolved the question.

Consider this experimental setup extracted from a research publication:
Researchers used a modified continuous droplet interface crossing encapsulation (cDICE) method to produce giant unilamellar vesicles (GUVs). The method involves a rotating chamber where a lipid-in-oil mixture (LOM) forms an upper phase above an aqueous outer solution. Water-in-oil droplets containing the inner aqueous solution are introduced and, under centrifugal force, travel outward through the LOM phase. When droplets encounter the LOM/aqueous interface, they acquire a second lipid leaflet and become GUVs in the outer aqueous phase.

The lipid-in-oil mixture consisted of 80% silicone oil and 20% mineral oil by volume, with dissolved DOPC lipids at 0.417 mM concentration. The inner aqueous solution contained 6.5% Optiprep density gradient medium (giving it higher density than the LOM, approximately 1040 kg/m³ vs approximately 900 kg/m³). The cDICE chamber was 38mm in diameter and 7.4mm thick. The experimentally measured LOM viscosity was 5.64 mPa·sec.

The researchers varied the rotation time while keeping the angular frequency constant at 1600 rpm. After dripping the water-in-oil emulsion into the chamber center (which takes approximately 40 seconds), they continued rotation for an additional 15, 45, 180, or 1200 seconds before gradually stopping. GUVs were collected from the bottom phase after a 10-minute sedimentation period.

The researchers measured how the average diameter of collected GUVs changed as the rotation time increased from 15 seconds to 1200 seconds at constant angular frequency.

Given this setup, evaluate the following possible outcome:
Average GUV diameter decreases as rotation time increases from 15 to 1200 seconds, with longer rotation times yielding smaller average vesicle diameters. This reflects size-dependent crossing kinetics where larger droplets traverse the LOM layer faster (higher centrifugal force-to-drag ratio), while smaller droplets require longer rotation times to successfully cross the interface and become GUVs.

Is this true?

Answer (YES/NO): YES